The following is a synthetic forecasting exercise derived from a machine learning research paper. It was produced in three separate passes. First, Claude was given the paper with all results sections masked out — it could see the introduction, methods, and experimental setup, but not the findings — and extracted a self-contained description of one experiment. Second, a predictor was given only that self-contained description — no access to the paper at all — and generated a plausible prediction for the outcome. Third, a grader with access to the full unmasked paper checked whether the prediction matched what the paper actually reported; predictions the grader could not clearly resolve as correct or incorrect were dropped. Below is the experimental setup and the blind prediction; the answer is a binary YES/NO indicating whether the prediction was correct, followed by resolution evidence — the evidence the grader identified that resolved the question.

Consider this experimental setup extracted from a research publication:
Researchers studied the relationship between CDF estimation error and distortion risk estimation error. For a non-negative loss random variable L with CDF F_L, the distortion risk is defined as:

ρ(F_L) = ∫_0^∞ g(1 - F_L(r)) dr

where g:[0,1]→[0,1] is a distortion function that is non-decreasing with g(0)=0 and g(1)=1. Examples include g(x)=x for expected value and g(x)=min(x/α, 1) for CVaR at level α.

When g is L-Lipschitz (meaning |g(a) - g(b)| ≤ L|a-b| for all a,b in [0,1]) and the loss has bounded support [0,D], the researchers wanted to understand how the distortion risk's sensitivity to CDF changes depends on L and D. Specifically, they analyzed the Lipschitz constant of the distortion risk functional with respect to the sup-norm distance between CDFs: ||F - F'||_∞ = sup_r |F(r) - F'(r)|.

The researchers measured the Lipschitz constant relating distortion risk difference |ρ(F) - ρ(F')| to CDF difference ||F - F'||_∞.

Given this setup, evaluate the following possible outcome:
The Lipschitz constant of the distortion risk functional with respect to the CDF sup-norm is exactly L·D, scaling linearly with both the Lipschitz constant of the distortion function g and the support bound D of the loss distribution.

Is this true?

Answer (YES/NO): NO